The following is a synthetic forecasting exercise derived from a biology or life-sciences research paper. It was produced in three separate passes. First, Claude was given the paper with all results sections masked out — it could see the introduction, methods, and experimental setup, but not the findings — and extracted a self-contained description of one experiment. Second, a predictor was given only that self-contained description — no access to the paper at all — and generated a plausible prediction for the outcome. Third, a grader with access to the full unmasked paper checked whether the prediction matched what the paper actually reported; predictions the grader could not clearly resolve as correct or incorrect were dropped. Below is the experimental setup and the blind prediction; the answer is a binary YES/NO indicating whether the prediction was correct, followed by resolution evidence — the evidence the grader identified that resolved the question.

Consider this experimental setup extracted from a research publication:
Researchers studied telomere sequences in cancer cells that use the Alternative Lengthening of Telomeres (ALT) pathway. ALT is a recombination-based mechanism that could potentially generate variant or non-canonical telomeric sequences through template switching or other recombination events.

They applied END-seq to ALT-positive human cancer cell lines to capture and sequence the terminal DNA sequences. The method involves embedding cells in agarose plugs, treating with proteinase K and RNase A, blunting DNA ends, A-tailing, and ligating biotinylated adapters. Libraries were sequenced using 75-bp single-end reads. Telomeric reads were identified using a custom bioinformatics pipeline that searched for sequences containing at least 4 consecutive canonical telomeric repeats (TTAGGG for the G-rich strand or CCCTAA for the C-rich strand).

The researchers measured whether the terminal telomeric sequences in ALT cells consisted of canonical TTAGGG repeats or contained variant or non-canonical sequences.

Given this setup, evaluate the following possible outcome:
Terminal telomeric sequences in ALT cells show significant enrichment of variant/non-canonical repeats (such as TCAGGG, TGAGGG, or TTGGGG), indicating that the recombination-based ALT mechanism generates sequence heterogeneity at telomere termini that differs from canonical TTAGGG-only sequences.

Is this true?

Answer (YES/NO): NO